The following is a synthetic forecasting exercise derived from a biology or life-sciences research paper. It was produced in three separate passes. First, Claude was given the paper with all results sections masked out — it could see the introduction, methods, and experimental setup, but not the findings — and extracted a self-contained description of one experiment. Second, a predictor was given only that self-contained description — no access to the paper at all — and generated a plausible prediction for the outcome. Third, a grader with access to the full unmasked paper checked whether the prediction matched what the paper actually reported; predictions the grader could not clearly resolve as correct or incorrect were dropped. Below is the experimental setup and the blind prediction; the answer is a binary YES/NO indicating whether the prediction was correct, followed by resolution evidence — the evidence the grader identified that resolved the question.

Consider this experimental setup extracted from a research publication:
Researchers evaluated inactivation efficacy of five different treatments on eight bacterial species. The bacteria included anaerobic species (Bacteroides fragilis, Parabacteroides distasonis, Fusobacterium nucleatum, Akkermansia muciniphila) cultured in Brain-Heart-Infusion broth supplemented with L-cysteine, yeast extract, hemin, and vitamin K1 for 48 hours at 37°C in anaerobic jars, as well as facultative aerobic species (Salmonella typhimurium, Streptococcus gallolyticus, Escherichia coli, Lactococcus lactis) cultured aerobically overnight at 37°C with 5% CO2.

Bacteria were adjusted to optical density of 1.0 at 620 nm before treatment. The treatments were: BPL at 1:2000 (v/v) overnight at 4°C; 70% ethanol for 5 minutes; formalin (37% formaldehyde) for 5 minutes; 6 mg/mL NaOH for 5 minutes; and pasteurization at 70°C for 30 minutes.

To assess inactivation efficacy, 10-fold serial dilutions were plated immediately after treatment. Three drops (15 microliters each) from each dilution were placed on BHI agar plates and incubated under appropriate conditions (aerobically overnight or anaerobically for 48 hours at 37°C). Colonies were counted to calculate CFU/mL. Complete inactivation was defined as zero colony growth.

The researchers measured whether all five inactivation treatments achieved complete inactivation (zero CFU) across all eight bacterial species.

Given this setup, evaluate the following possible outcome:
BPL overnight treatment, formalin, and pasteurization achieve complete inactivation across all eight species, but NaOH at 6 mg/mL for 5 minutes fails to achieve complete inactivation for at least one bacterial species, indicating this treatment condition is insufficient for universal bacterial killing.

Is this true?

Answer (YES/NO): NO